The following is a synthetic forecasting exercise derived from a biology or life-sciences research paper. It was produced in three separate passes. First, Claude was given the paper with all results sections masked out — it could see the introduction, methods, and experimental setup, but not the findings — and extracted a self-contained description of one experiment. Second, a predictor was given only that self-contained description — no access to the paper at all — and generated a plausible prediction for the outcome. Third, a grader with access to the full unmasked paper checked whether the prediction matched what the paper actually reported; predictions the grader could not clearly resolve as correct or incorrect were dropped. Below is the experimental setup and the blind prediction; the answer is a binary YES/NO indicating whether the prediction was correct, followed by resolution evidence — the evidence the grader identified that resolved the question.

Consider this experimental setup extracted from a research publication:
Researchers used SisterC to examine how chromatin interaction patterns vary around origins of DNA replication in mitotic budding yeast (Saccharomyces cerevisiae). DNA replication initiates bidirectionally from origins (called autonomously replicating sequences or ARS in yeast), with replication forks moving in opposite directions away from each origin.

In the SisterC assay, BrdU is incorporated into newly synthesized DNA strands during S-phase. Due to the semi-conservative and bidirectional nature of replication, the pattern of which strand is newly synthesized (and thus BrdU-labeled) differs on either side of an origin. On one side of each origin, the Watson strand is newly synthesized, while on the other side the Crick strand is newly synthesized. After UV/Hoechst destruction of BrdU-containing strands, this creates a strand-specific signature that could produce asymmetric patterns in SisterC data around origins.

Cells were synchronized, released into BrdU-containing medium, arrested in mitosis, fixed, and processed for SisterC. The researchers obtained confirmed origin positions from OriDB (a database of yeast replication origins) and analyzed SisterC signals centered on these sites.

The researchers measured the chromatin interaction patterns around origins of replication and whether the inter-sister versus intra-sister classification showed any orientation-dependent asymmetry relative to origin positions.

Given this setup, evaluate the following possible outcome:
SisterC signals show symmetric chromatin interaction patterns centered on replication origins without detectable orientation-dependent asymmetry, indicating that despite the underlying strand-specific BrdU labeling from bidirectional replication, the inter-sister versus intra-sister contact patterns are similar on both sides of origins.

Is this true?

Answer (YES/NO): YES